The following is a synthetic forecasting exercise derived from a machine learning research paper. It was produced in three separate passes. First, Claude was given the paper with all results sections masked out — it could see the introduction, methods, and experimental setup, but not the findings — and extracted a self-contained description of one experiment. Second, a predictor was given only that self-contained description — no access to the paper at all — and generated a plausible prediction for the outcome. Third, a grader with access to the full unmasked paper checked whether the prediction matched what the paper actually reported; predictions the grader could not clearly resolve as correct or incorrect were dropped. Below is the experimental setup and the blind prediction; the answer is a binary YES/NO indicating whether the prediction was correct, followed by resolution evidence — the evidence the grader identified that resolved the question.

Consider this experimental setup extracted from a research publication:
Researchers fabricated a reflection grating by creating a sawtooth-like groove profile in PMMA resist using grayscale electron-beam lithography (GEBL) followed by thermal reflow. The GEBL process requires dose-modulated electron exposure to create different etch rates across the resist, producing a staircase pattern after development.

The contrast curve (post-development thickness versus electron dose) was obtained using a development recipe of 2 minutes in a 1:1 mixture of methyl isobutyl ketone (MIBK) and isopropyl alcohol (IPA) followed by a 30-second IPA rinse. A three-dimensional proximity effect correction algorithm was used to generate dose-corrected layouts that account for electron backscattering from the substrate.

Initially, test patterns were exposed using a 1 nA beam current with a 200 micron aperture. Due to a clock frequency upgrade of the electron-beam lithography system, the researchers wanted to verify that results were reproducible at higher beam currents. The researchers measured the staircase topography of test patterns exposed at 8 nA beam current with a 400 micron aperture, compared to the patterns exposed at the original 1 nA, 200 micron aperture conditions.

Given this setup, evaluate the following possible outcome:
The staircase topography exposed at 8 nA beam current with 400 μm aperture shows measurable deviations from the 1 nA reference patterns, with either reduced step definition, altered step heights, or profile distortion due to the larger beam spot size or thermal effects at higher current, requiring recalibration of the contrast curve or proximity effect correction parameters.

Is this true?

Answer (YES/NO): NO